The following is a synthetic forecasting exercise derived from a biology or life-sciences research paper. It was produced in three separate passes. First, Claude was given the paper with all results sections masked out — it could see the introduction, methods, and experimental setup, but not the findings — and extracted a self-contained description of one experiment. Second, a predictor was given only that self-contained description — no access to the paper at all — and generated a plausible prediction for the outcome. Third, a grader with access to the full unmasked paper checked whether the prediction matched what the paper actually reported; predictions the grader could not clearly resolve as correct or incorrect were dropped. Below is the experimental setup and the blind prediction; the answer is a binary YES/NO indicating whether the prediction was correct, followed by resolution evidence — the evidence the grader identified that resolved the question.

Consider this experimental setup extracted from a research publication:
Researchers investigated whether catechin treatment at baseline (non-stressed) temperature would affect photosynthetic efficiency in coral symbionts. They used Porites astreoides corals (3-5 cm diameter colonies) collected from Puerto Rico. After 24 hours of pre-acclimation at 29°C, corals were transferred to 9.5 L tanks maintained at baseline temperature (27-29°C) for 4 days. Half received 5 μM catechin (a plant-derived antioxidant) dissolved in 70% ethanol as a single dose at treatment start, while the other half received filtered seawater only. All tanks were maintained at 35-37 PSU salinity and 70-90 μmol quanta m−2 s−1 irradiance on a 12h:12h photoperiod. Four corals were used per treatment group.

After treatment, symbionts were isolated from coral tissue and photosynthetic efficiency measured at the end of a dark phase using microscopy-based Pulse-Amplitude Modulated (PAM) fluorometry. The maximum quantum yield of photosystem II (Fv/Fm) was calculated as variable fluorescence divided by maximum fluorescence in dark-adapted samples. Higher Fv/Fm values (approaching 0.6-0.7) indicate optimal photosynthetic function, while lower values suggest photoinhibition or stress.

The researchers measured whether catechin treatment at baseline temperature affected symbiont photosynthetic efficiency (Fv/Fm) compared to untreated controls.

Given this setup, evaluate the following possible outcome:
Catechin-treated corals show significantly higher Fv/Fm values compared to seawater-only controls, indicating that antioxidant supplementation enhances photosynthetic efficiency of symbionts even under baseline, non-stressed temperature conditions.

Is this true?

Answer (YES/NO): NO